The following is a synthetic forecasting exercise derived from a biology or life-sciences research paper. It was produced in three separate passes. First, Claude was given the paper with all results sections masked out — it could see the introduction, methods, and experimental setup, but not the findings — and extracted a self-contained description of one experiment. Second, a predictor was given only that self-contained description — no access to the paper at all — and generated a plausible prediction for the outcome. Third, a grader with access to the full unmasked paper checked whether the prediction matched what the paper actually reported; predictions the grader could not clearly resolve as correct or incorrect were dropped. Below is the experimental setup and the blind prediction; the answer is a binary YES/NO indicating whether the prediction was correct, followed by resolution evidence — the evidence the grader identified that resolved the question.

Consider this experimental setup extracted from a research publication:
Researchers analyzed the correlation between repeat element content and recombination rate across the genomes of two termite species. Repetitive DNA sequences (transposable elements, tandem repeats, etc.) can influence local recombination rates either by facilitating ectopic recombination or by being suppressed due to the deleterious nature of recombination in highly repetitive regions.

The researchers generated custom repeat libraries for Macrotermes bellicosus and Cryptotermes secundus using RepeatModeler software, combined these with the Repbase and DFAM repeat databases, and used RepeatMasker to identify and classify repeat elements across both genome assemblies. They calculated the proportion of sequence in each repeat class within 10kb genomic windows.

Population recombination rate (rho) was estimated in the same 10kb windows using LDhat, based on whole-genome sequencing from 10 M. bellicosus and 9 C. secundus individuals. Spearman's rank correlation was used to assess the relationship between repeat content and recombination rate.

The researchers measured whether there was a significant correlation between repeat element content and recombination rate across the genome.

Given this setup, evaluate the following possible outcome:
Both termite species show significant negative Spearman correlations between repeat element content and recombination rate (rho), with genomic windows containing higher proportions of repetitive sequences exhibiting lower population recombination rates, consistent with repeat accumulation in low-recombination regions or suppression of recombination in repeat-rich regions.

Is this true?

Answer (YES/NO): NO